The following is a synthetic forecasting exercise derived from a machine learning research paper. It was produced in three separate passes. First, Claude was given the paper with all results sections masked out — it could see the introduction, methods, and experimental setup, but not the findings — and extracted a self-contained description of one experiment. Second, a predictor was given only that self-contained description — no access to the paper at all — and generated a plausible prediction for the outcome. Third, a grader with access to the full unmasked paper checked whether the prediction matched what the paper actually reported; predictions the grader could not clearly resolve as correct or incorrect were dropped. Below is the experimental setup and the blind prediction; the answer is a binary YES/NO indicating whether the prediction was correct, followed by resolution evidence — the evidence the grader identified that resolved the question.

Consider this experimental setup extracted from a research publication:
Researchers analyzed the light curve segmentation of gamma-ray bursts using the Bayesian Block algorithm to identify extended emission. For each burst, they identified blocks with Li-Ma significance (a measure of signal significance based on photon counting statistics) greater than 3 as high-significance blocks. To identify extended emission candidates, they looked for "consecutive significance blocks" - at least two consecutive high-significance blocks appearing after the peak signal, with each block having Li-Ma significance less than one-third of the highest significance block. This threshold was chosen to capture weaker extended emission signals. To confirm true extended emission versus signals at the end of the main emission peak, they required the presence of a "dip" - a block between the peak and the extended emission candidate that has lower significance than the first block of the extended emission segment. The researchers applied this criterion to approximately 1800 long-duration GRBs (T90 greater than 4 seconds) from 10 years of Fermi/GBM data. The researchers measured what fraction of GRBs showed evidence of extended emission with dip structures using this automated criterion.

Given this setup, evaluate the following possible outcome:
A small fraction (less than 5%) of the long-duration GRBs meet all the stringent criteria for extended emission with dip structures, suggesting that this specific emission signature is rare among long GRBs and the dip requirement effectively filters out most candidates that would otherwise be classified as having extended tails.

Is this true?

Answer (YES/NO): YES